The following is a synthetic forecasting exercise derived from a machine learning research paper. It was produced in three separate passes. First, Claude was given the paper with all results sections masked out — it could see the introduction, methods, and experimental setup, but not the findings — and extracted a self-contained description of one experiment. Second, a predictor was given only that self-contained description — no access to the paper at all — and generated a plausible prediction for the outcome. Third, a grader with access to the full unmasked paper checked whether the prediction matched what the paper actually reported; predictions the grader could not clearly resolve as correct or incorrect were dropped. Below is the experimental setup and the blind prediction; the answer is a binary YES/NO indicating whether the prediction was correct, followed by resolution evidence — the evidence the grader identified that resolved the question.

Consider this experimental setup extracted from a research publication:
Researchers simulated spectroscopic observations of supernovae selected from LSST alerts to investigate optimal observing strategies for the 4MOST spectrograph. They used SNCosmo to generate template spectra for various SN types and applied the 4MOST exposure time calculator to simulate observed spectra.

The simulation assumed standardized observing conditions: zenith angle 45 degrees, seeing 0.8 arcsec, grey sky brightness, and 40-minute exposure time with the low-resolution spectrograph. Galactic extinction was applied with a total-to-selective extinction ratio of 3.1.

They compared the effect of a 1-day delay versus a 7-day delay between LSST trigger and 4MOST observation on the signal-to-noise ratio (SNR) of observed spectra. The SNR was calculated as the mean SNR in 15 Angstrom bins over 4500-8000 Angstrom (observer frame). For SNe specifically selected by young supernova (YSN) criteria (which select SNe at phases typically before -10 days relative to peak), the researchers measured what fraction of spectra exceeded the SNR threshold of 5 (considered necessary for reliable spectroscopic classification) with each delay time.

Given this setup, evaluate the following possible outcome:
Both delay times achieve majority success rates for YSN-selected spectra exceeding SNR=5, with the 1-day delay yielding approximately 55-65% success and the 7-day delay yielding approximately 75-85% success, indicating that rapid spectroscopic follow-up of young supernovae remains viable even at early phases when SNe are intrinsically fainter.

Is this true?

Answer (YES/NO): NO